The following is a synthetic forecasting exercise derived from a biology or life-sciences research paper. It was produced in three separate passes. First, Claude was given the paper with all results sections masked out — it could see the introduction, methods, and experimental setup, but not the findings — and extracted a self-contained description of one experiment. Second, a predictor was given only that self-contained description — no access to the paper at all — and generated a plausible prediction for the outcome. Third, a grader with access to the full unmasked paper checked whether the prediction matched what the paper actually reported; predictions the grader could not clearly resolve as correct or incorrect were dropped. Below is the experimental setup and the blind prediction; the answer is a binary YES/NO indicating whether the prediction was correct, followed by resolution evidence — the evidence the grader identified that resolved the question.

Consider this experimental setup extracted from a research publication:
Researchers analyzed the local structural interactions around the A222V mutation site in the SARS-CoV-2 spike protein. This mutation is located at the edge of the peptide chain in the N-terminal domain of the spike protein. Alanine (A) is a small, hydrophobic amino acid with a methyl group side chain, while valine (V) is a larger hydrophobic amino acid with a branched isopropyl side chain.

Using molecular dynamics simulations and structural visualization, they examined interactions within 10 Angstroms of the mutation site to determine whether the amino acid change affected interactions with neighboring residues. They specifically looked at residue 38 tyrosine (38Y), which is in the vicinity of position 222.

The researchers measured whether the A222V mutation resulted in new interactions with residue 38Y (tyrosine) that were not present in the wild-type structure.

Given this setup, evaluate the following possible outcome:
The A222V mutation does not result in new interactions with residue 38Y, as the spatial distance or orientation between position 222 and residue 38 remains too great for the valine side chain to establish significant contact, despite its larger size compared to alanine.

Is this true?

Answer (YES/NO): NO